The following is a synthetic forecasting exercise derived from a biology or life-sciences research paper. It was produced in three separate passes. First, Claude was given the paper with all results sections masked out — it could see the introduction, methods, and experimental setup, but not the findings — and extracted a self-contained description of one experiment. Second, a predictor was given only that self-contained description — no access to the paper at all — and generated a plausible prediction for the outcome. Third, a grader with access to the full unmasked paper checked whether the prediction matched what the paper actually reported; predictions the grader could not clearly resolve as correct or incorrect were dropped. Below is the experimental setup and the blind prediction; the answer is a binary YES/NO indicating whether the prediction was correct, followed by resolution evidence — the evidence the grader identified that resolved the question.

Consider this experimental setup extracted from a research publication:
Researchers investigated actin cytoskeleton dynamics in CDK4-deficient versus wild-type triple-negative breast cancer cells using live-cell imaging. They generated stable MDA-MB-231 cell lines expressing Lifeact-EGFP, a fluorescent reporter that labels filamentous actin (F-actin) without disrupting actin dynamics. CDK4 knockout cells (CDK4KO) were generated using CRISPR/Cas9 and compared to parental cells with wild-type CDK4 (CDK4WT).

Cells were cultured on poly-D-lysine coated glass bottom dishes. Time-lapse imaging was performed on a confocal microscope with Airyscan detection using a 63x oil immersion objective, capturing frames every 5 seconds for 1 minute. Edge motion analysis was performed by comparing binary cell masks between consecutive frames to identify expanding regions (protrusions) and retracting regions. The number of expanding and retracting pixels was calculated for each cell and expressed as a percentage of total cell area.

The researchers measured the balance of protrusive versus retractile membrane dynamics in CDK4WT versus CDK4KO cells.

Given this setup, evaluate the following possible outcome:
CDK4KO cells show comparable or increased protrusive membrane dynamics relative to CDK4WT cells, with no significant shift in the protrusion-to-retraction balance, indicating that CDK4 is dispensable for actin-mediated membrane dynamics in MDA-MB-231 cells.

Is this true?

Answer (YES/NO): NO